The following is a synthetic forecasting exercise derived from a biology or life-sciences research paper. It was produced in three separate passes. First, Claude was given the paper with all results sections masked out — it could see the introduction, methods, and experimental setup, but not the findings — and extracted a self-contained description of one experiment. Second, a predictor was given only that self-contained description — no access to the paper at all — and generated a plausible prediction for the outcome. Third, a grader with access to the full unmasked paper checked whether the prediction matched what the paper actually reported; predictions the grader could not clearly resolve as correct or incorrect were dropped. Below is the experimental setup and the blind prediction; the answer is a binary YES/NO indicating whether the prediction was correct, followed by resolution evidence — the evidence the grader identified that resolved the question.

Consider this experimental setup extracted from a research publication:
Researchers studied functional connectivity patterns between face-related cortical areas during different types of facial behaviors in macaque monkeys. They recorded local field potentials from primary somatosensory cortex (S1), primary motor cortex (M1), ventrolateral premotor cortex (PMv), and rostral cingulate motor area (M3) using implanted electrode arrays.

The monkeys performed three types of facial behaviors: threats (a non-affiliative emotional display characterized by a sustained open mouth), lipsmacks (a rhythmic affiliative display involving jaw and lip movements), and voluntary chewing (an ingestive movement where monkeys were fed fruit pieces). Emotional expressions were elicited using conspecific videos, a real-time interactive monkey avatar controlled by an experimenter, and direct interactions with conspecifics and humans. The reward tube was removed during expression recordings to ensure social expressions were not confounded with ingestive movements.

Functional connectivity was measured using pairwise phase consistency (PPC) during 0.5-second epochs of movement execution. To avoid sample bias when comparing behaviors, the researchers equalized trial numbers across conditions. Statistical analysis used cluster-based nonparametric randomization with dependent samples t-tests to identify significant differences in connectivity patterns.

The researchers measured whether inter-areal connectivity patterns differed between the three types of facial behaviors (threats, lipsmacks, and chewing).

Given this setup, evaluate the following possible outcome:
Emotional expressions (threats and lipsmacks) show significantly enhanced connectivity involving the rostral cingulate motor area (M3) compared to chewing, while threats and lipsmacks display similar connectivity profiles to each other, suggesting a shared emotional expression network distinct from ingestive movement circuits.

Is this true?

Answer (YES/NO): NO